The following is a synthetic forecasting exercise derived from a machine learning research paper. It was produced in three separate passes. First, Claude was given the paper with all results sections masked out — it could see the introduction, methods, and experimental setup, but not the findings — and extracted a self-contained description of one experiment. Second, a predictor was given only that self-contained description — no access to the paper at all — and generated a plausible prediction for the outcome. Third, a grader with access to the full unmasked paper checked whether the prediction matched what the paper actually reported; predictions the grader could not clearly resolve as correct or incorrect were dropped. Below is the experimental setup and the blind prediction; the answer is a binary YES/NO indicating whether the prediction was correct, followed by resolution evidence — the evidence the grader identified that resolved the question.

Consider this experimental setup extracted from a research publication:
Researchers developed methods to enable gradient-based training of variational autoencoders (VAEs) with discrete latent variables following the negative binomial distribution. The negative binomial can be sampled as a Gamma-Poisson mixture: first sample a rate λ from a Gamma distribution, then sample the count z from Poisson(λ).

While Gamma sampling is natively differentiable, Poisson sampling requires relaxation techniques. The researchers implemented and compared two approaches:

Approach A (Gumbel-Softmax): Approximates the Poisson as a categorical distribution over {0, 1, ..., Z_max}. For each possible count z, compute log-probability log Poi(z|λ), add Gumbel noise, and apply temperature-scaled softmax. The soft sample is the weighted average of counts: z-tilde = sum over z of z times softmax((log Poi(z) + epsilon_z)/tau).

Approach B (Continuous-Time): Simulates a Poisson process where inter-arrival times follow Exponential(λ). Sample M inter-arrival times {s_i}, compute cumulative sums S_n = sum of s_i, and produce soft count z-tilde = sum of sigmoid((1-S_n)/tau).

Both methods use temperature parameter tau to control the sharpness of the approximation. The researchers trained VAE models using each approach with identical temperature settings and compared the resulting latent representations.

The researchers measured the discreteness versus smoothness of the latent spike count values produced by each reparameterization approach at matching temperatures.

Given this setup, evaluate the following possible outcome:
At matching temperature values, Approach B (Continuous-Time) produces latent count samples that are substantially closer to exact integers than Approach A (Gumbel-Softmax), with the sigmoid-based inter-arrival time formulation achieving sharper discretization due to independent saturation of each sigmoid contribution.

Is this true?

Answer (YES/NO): NO